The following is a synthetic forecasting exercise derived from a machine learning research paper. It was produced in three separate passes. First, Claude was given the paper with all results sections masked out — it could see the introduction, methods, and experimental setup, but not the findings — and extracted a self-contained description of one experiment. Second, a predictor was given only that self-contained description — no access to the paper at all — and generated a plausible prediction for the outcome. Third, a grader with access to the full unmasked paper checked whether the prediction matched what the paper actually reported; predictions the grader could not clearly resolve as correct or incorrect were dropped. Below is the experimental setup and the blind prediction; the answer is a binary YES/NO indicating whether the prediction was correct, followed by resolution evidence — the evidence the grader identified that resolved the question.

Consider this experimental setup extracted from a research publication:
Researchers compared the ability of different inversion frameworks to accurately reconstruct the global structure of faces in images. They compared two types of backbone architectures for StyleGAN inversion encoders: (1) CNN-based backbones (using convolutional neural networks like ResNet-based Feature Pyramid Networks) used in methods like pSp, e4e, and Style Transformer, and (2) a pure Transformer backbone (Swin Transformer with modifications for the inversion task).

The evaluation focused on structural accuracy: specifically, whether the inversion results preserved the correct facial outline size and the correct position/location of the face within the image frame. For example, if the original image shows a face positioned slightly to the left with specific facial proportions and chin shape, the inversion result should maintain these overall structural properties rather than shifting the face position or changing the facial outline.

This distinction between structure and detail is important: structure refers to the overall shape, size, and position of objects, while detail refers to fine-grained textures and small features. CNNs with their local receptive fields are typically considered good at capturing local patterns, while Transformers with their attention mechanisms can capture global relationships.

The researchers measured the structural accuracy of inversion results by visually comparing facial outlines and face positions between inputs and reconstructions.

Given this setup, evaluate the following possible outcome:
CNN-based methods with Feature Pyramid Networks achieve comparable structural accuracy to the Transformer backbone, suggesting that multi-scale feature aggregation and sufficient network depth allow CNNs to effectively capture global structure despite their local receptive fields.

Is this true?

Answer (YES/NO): NO